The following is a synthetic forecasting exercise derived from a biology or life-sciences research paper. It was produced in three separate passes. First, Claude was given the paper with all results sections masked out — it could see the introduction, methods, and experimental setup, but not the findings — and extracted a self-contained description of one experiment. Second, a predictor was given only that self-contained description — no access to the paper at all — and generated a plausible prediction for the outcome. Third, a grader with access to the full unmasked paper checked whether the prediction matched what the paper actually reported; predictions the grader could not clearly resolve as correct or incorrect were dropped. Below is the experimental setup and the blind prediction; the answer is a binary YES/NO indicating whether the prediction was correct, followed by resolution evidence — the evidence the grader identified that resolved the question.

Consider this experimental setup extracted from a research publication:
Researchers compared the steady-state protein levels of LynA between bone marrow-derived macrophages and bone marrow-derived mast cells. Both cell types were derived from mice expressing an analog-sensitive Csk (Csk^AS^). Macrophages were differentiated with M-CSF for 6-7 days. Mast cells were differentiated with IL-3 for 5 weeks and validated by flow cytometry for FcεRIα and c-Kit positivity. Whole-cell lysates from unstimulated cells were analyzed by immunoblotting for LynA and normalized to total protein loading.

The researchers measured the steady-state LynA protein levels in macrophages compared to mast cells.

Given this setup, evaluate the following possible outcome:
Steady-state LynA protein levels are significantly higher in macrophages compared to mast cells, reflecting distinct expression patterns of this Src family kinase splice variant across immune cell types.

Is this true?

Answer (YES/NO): NO